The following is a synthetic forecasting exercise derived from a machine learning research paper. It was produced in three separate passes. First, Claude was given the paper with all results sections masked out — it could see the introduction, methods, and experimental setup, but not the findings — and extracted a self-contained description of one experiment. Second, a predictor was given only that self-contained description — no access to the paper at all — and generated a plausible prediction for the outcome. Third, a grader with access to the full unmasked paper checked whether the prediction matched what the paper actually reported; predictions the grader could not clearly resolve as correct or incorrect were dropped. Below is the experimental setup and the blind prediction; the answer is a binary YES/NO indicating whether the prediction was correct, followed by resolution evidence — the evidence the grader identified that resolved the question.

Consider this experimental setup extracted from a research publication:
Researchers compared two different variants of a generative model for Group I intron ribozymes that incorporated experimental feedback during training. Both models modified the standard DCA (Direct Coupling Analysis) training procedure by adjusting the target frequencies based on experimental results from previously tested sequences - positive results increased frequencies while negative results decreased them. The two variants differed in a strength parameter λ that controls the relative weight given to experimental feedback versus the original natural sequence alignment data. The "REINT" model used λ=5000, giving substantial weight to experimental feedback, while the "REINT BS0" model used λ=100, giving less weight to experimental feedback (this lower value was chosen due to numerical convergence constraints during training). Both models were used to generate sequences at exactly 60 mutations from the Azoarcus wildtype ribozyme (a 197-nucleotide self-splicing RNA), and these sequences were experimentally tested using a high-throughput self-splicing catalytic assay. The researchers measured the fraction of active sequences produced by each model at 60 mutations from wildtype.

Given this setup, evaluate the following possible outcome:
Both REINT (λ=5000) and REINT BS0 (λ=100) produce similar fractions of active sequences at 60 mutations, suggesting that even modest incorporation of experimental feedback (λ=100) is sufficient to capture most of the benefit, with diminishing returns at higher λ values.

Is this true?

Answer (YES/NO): NO